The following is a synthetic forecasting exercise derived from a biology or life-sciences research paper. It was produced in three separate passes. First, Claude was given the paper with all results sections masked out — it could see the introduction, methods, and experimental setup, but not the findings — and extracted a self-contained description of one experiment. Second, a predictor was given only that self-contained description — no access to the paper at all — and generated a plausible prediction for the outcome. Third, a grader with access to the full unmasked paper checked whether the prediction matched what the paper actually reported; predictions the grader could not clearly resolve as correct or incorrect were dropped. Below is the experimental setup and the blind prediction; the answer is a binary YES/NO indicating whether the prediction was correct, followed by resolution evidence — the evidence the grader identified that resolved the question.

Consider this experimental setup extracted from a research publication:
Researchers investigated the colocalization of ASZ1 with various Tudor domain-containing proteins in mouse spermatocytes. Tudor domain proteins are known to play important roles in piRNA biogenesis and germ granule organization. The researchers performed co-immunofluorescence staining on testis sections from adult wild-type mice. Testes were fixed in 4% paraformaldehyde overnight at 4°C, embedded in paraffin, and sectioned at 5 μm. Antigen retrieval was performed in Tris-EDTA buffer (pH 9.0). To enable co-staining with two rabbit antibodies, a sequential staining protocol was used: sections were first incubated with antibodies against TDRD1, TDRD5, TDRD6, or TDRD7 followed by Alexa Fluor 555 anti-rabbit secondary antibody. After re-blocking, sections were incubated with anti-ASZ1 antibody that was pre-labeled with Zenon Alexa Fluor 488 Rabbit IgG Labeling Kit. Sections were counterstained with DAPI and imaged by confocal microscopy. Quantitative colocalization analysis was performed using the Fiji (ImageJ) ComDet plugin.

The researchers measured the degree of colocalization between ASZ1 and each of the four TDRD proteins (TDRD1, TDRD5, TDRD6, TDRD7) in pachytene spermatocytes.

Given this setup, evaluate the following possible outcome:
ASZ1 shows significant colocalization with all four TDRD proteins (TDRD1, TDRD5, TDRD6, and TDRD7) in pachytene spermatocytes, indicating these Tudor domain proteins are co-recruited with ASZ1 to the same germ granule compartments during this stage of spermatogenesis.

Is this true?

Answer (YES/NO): NO